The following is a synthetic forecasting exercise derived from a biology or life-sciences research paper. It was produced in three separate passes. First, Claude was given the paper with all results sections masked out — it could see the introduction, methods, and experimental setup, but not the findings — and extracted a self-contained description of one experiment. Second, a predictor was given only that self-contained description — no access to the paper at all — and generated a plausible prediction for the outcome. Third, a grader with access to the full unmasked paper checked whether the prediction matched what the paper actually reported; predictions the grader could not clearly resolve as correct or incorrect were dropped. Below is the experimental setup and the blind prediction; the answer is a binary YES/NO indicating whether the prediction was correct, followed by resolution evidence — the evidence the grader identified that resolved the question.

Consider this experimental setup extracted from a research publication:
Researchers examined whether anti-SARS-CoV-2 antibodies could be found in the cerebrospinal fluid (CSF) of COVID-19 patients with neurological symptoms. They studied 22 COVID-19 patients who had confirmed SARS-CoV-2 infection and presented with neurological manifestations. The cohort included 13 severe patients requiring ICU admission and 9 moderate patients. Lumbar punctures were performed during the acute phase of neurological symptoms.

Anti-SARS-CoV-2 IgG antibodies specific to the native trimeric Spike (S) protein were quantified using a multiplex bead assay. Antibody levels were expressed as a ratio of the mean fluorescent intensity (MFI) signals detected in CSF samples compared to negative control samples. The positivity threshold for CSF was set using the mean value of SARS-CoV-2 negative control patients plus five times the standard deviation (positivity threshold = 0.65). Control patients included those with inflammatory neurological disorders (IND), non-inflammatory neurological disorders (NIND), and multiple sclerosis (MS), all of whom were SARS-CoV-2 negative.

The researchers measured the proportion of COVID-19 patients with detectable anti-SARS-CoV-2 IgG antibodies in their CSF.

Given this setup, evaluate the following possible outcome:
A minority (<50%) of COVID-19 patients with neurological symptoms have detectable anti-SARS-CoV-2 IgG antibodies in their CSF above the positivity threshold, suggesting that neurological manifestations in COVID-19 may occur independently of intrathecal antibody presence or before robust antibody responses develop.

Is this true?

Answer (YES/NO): YES